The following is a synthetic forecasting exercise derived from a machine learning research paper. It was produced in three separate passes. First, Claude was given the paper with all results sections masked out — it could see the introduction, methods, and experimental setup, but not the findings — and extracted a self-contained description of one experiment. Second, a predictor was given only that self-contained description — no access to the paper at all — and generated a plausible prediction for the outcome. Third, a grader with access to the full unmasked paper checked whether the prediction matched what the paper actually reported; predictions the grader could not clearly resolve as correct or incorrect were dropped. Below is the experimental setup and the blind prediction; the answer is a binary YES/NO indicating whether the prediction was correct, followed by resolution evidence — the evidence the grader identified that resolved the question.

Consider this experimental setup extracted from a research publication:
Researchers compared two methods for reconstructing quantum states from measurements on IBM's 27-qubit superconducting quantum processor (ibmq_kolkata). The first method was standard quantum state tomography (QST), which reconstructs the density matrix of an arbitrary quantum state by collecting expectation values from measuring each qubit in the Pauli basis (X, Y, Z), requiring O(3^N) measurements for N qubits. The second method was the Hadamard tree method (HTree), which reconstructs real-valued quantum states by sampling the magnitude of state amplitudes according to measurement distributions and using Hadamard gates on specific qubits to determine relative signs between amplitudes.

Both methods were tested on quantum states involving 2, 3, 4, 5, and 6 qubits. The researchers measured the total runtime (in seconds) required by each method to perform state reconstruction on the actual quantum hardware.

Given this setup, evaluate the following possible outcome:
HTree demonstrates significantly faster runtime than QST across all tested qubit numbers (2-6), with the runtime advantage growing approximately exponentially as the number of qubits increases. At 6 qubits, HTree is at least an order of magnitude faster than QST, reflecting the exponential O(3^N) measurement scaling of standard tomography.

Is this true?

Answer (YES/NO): NO